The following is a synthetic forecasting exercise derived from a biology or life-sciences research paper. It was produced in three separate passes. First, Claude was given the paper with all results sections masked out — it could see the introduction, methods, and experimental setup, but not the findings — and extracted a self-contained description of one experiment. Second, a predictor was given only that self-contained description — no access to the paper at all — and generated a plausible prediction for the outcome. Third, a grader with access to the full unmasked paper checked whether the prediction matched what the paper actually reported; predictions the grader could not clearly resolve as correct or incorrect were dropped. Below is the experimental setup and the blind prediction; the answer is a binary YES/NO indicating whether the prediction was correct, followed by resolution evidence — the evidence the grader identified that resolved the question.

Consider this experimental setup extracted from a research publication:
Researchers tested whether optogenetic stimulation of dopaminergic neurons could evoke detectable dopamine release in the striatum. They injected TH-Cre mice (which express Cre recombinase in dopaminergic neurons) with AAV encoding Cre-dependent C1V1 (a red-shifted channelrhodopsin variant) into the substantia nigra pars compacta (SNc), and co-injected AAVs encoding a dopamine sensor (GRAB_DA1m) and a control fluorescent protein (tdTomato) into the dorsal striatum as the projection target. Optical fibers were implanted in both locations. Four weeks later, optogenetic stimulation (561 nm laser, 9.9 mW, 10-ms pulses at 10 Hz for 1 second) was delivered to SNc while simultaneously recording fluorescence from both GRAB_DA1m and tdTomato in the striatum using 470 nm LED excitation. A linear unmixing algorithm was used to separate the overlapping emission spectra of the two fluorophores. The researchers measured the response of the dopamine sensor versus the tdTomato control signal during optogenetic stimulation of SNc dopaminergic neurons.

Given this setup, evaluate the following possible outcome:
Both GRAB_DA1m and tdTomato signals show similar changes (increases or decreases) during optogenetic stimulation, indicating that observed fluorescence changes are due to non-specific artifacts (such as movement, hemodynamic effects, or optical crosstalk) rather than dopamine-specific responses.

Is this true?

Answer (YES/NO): NO